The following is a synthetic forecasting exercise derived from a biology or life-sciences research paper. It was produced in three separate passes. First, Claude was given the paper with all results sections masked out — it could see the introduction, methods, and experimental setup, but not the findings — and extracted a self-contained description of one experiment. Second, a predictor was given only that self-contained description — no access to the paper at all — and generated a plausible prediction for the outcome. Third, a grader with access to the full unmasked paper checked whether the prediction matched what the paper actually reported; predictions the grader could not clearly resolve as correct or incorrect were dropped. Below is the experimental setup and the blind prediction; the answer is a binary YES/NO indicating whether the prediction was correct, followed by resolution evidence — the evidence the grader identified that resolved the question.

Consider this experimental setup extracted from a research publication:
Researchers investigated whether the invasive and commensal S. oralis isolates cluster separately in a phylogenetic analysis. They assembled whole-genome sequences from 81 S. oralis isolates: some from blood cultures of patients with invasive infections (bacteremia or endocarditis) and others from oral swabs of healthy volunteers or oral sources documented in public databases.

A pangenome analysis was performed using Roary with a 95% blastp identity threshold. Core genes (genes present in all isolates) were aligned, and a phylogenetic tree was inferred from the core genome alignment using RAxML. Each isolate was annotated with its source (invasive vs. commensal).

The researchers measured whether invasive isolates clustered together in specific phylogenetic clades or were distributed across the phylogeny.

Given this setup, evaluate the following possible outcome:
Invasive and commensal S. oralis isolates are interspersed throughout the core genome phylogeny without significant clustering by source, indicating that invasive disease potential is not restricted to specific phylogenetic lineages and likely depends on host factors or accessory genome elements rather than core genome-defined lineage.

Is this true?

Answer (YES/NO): YES